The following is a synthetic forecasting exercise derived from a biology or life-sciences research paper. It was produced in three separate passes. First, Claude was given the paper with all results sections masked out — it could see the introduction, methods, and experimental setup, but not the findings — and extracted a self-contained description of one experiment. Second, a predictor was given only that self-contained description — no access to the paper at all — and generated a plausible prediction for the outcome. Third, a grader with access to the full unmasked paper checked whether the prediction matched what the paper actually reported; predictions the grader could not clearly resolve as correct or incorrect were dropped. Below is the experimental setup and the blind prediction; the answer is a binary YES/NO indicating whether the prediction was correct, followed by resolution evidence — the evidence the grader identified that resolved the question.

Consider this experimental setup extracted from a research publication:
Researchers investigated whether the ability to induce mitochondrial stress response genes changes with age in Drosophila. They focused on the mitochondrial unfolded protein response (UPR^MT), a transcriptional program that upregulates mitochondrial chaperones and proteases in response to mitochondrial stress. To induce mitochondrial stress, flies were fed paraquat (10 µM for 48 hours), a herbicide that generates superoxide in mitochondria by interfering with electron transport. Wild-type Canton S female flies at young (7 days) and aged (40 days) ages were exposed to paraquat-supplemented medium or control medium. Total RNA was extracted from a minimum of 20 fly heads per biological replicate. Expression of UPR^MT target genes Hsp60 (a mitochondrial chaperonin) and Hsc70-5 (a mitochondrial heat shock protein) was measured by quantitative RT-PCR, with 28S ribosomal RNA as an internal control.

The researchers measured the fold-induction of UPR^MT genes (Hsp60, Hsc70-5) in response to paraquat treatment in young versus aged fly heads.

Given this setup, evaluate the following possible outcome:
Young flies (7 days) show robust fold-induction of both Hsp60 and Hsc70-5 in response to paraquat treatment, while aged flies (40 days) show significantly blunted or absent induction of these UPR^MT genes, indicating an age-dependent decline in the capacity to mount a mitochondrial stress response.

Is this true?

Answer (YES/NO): YES